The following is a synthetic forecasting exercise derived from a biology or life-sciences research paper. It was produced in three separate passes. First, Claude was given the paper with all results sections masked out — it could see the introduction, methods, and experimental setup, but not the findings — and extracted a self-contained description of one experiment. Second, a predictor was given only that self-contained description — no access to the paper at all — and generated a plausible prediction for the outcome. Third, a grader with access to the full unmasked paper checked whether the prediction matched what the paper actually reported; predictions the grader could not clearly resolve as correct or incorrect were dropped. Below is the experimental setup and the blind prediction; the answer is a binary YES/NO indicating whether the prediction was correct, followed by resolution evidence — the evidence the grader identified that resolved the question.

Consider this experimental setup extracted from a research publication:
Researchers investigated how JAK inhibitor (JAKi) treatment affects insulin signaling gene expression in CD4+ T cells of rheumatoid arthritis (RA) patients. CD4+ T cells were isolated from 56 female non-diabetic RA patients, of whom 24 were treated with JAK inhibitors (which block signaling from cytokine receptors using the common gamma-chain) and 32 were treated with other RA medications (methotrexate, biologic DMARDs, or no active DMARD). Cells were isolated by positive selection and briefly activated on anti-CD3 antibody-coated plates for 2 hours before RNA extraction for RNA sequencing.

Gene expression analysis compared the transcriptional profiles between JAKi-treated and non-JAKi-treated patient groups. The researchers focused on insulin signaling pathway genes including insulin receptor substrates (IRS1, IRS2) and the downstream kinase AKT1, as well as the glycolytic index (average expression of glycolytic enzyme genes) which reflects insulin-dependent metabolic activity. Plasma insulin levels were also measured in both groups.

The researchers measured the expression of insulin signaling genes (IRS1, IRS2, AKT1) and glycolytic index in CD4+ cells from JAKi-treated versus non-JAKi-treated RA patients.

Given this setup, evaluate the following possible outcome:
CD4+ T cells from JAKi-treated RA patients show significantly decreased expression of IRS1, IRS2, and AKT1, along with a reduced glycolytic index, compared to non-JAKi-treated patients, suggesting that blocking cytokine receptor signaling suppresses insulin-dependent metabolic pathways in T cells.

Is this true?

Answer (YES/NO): NO